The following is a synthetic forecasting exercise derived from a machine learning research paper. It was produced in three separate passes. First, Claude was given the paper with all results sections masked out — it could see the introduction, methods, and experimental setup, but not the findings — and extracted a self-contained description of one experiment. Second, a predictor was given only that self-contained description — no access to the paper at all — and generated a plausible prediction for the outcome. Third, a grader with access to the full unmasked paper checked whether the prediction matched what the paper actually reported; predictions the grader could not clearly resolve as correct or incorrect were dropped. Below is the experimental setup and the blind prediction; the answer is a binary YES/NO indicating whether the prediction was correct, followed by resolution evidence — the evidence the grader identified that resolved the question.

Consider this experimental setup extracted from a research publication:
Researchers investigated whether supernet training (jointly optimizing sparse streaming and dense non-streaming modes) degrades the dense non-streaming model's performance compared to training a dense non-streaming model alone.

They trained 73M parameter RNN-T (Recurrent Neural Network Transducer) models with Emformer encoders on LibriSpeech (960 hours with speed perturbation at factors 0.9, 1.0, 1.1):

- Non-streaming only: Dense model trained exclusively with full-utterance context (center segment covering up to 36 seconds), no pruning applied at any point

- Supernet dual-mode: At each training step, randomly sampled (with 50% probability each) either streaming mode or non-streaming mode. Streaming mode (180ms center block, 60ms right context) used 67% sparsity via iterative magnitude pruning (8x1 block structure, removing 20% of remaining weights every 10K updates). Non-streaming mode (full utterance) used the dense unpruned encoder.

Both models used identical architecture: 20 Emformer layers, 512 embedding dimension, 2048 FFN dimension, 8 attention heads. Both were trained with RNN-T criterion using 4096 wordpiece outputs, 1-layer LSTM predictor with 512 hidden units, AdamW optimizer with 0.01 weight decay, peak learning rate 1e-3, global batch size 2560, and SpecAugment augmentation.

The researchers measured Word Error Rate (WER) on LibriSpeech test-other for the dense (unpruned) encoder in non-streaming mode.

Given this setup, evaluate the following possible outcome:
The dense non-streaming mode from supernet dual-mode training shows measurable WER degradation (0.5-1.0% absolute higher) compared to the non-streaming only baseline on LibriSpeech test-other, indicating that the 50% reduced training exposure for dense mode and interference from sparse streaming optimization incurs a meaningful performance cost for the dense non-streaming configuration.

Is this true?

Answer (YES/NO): YES